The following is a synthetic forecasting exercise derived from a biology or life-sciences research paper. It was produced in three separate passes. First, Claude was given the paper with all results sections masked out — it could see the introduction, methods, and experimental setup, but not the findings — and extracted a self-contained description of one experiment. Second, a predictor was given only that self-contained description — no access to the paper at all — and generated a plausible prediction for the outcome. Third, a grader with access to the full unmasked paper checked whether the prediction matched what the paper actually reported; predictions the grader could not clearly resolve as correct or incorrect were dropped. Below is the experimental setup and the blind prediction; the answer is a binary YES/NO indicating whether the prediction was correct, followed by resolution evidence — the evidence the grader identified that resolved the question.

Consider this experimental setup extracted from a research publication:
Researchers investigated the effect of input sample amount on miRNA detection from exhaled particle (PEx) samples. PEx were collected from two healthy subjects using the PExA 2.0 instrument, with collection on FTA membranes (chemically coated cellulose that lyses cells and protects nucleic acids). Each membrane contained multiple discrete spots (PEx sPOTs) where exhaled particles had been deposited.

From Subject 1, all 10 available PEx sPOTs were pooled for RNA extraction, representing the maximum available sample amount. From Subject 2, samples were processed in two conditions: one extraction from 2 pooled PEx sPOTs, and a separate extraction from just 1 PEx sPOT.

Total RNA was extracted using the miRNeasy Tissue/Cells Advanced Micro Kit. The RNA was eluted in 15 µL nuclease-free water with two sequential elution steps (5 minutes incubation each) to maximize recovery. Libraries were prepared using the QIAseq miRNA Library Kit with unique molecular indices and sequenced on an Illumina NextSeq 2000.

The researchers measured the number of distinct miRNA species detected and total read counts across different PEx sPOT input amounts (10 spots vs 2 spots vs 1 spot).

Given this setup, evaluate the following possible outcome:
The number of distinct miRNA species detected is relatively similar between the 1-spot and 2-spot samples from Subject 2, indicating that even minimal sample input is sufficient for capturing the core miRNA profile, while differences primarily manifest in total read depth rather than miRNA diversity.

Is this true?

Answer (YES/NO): NO